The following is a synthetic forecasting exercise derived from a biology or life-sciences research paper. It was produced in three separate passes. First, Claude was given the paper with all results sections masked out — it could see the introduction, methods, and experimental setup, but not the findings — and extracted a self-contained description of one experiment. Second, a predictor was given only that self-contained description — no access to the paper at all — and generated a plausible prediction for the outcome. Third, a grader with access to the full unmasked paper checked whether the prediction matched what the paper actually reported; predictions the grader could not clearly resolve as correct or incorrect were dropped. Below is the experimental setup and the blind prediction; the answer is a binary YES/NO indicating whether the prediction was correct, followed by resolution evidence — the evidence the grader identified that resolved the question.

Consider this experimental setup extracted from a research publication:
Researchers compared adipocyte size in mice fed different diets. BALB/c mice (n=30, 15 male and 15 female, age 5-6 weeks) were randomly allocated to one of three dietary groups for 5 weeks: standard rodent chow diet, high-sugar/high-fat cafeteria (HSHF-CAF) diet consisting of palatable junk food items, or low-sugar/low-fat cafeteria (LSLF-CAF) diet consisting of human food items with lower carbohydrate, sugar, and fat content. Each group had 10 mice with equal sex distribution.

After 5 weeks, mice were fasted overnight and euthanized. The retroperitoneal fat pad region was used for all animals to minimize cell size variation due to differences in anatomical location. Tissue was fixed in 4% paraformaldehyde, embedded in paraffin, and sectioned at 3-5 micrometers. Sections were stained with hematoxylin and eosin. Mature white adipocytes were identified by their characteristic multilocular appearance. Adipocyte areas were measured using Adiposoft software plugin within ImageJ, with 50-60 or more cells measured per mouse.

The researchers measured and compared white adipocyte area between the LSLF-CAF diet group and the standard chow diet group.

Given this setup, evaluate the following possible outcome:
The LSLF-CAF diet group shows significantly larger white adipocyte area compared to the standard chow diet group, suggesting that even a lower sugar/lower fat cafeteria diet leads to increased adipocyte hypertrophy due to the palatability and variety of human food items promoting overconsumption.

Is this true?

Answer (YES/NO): NO